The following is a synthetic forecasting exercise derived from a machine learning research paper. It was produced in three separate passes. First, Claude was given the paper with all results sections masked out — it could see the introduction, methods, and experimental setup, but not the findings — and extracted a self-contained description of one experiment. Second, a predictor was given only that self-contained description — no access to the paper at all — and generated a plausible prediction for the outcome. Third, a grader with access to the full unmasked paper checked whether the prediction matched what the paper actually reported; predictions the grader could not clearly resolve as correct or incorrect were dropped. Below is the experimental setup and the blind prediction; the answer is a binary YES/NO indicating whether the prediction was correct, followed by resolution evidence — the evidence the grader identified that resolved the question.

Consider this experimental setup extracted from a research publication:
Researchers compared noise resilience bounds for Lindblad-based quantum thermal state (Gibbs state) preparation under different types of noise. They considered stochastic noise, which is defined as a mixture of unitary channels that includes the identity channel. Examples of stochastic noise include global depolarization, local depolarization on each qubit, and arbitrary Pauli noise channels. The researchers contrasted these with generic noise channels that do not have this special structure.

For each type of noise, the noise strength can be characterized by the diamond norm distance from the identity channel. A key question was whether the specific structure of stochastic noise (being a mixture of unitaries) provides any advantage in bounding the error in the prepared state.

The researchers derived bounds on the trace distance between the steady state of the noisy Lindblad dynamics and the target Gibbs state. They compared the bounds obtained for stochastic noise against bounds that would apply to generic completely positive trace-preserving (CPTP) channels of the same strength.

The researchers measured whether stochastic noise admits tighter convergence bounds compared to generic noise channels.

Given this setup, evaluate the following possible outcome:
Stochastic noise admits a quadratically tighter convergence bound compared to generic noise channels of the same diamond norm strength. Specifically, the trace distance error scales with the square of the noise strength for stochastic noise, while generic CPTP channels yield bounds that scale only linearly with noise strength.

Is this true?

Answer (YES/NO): NO